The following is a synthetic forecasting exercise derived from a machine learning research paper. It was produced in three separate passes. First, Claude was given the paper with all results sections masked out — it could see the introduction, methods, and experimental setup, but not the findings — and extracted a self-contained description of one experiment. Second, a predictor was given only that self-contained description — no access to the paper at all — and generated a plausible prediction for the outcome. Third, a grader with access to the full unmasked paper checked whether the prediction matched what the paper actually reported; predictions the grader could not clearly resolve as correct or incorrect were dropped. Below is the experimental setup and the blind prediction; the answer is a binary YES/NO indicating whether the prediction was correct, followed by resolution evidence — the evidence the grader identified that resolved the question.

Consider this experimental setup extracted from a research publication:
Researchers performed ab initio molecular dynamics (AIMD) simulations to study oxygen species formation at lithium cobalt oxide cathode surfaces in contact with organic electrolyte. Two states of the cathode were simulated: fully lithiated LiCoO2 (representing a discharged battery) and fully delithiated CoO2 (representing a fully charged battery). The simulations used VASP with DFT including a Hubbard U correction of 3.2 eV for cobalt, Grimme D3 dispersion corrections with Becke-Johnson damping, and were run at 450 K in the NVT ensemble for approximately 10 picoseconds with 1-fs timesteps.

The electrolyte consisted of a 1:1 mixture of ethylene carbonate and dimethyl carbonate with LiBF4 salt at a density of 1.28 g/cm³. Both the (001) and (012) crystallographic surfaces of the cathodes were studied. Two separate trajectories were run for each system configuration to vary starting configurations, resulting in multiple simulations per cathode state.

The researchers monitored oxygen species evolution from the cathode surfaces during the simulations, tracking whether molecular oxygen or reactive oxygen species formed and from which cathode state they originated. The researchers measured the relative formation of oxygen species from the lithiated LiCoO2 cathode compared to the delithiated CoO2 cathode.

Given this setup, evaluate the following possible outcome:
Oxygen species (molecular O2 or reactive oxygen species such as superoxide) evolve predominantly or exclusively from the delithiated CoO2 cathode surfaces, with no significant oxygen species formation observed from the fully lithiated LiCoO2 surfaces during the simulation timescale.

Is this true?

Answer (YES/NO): YES